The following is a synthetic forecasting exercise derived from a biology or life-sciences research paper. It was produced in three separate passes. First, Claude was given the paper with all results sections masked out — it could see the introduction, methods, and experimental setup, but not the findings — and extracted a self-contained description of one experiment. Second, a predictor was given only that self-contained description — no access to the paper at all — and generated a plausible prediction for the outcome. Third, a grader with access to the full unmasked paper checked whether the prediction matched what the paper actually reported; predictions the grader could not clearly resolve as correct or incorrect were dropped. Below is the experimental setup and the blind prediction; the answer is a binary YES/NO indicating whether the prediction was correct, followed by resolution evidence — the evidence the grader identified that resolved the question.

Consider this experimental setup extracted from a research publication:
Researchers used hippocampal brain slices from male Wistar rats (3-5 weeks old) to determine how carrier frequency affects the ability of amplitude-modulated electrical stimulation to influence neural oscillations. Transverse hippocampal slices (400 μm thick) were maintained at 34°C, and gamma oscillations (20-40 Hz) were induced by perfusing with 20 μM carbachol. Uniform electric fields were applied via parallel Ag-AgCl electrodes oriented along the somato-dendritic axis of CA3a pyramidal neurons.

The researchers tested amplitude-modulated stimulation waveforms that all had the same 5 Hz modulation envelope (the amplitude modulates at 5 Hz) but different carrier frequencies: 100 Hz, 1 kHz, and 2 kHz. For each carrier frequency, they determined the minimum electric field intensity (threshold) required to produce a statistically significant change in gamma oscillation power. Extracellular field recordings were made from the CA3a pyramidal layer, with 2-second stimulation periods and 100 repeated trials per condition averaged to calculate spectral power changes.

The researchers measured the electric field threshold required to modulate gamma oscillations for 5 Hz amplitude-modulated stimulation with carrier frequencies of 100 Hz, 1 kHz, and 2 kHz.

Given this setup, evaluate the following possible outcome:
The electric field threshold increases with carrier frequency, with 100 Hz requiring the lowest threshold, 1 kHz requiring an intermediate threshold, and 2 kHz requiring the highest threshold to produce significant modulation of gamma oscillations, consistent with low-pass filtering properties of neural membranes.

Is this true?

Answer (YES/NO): YES